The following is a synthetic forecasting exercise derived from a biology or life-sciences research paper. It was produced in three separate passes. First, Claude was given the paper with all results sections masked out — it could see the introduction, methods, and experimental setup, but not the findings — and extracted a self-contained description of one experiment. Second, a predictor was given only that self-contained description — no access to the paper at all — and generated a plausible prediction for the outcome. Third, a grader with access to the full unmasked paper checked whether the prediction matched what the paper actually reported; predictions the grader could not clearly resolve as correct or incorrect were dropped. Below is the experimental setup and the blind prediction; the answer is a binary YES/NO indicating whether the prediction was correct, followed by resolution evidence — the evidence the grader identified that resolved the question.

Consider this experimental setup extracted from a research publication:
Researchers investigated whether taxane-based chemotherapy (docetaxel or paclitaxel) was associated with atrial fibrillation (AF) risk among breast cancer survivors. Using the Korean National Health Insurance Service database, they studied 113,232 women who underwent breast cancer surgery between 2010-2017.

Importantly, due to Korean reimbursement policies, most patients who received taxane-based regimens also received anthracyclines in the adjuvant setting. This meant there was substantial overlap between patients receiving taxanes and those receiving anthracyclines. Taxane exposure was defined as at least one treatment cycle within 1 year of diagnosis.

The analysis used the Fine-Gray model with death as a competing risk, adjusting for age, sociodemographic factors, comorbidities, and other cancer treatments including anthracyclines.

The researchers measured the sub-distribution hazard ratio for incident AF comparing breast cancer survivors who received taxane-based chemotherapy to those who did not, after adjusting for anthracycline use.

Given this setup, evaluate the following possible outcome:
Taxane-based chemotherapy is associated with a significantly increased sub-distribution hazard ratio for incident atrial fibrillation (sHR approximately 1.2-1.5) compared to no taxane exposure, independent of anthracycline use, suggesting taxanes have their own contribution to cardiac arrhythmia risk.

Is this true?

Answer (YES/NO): NO